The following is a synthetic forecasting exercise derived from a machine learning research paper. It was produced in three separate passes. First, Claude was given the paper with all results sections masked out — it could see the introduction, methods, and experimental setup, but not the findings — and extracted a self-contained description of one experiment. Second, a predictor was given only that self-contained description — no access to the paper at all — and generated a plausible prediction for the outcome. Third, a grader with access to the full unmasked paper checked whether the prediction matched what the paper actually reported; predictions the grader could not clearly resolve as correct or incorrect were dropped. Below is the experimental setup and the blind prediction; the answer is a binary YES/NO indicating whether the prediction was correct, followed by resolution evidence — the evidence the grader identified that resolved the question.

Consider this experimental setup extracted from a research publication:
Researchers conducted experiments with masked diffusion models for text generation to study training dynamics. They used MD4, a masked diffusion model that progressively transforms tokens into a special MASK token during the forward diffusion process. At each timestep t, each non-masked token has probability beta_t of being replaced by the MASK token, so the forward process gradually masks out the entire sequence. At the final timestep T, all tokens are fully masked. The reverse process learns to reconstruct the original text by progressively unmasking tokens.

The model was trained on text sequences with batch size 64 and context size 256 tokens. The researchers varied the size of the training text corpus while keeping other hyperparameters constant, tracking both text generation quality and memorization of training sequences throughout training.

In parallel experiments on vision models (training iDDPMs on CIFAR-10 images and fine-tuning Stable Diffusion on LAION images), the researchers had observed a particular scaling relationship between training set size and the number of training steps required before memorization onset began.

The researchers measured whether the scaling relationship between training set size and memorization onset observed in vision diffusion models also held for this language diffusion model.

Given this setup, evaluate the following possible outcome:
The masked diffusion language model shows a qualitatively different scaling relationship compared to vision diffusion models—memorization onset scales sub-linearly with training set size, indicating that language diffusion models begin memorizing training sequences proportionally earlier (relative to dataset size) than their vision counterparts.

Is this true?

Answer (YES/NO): NO